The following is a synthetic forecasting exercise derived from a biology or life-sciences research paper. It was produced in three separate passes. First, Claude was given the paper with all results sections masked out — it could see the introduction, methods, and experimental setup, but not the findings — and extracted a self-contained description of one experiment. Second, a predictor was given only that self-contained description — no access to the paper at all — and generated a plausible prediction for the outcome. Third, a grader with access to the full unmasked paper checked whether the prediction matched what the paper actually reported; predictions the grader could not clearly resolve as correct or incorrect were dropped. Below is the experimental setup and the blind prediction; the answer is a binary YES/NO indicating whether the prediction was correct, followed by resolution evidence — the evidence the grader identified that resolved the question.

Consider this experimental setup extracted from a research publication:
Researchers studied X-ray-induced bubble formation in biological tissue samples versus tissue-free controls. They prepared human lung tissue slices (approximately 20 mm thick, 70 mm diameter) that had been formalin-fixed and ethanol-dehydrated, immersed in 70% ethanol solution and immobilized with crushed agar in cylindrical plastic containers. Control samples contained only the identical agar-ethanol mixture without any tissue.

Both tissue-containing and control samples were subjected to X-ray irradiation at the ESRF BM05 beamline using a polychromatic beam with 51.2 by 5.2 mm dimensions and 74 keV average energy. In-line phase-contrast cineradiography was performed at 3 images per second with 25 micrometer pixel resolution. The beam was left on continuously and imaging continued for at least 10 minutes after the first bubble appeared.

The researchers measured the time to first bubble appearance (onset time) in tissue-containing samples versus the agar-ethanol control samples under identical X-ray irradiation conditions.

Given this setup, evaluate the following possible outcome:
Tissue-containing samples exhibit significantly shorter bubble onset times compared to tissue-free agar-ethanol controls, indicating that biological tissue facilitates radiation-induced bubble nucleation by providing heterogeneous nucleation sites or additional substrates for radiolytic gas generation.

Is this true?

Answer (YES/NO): NO